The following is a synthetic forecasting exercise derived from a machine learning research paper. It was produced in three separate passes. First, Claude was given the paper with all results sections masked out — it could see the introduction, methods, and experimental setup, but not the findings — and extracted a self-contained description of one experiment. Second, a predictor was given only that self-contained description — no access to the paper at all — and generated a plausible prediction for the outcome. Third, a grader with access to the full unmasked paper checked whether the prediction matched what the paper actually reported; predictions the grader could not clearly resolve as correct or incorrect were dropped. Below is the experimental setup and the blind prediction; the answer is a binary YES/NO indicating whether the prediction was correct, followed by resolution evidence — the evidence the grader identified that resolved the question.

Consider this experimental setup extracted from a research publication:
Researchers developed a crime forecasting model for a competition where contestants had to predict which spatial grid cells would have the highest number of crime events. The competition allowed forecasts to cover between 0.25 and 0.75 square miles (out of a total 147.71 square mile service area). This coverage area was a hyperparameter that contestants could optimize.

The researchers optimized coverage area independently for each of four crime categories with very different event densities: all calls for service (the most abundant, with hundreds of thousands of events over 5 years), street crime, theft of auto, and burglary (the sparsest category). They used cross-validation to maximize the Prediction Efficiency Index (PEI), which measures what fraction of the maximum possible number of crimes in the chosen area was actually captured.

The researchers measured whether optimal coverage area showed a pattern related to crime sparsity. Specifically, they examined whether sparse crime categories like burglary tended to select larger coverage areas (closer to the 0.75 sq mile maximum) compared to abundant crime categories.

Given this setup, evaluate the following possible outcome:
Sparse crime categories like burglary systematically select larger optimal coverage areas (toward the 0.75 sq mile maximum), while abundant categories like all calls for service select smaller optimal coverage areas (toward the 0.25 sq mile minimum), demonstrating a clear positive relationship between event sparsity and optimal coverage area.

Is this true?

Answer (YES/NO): NO